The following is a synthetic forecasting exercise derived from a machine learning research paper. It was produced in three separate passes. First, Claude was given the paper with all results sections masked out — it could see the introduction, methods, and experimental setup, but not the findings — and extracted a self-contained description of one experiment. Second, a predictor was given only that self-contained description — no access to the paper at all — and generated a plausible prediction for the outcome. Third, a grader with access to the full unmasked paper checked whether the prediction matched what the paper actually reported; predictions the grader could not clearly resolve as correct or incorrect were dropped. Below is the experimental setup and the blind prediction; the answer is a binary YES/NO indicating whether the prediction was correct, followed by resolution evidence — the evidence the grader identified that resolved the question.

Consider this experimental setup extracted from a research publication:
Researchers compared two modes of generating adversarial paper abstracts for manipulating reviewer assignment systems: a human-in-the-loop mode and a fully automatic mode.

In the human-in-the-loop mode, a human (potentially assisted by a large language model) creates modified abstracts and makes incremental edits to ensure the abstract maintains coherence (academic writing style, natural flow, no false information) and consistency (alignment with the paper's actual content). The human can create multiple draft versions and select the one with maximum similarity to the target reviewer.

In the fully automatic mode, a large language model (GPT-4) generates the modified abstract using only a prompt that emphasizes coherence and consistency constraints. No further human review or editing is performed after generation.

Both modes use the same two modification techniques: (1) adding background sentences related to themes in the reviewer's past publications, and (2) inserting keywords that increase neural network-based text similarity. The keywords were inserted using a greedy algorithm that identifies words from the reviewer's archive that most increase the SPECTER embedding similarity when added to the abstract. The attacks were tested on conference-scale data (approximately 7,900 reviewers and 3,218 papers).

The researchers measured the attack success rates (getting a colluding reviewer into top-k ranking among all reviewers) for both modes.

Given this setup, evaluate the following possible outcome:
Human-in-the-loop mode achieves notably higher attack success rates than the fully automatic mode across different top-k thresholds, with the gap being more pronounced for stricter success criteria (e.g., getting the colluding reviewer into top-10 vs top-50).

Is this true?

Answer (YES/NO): NO